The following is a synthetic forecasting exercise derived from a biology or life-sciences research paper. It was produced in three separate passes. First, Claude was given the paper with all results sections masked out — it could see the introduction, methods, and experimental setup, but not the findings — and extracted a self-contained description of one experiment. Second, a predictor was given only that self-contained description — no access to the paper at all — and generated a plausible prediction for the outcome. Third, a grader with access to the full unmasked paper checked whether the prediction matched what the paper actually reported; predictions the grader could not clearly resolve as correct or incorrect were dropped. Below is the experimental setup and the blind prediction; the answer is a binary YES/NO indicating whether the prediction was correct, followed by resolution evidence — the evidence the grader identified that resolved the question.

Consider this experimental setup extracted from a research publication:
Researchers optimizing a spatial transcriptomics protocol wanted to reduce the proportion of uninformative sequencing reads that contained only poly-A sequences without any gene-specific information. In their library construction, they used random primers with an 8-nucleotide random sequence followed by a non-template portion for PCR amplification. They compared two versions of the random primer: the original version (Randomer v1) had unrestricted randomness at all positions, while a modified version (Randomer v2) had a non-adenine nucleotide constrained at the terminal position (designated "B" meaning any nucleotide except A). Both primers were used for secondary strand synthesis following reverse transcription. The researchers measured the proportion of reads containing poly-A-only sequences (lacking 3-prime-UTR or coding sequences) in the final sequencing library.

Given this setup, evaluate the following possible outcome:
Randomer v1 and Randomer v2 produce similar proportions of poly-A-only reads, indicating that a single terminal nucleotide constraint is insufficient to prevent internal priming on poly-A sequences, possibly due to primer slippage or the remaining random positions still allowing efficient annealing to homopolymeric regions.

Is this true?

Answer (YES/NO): NO